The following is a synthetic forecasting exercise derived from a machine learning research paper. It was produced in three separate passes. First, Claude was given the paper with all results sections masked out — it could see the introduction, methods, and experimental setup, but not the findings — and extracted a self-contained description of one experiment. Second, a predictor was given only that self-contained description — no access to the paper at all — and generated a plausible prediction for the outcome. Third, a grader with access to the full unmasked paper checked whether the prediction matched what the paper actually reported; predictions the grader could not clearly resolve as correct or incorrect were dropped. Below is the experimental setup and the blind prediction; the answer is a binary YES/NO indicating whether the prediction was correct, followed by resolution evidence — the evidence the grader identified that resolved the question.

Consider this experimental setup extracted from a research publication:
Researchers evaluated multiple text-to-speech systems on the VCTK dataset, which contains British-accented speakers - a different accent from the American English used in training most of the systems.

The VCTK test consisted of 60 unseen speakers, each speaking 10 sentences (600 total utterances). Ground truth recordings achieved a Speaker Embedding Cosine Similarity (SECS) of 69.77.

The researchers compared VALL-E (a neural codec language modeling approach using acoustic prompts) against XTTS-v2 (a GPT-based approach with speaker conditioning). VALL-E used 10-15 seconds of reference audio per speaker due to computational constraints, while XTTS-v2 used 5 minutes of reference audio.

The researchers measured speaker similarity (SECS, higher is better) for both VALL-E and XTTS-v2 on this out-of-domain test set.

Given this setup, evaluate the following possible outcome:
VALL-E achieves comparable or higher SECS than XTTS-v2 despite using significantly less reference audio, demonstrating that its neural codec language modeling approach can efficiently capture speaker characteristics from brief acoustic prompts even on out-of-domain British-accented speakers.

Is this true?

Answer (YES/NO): NO